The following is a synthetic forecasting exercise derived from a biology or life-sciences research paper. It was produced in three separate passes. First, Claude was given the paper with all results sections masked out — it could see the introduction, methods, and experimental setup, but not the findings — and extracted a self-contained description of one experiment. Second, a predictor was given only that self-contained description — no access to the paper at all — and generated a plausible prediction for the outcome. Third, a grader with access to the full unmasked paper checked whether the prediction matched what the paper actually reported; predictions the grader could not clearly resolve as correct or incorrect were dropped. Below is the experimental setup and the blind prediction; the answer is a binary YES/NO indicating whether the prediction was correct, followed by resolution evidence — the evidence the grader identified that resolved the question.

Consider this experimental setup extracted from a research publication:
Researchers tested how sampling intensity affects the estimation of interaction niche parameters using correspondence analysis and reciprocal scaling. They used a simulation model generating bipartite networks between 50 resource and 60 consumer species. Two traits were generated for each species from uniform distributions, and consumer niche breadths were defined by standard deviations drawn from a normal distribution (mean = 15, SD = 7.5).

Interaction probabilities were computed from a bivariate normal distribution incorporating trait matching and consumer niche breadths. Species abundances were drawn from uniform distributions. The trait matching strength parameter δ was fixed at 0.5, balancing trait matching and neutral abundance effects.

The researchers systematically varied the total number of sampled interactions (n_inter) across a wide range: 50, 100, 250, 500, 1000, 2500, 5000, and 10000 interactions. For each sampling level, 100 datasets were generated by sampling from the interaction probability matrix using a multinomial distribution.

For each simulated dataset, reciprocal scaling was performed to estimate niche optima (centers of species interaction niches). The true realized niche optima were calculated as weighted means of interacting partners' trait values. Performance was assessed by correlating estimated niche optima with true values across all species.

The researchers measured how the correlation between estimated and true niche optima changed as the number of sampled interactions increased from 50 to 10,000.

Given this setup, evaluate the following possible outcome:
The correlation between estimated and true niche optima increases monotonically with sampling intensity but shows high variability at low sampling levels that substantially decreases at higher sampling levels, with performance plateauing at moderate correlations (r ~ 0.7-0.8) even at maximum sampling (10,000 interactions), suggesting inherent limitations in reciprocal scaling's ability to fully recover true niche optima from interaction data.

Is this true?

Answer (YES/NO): NO